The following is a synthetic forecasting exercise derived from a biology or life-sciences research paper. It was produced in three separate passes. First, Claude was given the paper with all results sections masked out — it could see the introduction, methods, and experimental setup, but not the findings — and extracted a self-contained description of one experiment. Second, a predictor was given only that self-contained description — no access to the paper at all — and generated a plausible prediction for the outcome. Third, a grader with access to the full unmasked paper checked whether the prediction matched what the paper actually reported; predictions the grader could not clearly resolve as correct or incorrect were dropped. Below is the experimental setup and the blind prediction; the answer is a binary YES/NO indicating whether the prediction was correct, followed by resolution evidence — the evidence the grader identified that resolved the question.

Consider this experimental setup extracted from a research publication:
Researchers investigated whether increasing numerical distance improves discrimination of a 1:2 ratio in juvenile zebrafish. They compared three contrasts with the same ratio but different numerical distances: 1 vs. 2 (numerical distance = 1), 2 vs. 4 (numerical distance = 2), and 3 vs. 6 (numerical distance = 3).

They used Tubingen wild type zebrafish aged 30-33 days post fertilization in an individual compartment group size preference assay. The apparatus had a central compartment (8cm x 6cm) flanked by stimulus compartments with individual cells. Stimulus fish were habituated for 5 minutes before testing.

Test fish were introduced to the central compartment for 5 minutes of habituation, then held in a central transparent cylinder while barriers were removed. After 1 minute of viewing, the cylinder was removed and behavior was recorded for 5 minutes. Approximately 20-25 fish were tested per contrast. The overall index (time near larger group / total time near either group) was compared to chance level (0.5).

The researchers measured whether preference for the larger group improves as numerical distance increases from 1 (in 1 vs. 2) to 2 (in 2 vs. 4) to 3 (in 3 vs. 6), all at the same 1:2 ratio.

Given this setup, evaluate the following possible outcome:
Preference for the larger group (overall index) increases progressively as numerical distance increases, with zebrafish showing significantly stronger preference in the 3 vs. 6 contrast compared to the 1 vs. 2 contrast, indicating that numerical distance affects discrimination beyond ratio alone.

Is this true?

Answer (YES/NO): NO